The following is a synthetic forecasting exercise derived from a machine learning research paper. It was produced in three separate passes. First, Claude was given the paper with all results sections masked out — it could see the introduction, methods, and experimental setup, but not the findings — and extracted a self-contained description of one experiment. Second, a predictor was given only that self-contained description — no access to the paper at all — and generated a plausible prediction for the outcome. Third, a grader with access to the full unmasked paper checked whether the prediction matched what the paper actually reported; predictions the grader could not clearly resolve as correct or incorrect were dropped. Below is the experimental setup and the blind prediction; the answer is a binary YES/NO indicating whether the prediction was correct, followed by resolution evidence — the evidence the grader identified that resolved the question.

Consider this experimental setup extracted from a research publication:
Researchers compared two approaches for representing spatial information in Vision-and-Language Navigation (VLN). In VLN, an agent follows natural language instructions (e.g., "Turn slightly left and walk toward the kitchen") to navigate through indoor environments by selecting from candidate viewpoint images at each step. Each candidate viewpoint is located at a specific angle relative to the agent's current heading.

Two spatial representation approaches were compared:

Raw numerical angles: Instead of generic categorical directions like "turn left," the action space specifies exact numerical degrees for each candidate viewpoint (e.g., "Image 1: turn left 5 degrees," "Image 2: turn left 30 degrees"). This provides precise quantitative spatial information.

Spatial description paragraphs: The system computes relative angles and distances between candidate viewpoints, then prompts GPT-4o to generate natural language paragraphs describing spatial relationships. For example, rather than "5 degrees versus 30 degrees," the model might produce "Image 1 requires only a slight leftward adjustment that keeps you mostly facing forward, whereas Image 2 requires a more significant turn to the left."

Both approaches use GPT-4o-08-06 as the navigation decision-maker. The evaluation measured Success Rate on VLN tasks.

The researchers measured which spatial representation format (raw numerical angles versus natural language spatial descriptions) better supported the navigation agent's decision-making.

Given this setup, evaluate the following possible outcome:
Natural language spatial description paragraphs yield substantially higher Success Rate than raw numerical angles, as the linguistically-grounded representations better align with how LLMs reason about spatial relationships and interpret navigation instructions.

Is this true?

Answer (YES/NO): NO